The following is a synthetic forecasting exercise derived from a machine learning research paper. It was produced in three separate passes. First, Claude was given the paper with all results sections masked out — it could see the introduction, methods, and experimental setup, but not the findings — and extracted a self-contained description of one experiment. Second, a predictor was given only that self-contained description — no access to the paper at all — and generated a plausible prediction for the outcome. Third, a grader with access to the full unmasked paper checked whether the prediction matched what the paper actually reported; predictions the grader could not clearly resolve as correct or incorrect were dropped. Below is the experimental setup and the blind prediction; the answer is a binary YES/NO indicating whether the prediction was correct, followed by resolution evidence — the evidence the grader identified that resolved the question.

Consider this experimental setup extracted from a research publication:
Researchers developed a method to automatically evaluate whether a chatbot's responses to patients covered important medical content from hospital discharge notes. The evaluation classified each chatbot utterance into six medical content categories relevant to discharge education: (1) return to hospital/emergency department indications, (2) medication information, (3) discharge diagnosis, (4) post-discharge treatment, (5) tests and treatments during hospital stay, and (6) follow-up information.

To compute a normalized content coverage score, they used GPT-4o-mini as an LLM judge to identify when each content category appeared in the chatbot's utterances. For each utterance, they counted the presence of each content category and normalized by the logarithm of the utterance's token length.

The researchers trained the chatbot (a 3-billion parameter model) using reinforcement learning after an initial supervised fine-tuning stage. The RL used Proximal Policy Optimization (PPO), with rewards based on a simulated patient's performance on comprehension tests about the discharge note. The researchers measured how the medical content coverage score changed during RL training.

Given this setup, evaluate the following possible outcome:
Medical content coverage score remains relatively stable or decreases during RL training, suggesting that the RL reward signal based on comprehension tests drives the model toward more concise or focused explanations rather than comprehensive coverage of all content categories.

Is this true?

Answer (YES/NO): NO